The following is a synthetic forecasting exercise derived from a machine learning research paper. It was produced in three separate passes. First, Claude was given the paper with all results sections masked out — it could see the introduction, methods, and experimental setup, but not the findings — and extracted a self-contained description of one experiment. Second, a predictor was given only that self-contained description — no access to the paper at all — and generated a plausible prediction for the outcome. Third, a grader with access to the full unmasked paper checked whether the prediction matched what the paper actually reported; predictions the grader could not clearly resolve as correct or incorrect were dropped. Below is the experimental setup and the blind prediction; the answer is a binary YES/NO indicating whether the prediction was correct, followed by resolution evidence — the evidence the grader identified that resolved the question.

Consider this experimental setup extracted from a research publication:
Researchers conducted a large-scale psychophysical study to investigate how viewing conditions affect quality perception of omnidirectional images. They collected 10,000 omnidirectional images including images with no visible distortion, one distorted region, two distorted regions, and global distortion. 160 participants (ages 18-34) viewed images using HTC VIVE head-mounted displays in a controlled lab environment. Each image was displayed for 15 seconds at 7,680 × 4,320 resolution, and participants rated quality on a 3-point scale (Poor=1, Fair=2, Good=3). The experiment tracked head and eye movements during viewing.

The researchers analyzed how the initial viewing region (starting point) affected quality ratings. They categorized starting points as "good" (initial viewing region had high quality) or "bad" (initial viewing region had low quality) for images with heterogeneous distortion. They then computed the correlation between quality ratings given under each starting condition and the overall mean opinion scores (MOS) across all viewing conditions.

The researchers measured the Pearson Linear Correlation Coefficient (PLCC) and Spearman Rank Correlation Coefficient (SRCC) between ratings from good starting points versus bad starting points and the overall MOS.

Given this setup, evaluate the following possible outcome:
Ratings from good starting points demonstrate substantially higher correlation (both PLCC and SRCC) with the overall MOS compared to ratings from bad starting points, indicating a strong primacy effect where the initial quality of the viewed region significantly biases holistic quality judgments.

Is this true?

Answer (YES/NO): YES